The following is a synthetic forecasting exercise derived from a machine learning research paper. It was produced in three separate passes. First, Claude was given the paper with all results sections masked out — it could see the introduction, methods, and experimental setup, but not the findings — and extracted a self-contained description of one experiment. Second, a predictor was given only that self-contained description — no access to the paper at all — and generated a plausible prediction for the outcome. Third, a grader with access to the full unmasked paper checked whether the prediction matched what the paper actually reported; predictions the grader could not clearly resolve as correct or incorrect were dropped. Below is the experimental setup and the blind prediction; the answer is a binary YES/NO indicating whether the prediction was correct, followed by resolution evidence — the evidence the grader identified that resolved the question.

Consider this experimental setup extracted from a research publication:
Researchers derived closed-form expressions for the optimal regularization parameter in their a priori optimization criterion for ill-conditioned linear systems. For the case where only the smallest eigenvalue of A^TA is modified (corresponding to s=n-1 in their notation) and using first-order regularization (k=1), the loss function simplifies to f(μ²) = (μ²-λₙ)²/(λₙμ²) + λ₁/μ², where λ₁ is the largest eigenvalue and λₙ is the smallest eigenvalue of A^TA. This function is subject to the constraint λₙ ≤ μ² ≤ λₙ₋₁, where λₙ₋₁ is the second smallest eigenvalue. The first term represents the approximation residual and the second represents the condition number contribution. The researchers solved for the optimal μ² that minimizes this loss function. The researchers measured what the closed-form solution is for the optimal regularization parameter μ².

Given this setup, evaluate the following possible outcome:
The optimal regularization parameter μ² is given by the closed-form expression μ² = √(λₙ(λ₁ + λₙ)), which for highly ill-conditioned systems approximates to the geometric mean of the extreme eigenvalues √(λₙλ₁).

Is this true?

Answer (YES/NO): NO